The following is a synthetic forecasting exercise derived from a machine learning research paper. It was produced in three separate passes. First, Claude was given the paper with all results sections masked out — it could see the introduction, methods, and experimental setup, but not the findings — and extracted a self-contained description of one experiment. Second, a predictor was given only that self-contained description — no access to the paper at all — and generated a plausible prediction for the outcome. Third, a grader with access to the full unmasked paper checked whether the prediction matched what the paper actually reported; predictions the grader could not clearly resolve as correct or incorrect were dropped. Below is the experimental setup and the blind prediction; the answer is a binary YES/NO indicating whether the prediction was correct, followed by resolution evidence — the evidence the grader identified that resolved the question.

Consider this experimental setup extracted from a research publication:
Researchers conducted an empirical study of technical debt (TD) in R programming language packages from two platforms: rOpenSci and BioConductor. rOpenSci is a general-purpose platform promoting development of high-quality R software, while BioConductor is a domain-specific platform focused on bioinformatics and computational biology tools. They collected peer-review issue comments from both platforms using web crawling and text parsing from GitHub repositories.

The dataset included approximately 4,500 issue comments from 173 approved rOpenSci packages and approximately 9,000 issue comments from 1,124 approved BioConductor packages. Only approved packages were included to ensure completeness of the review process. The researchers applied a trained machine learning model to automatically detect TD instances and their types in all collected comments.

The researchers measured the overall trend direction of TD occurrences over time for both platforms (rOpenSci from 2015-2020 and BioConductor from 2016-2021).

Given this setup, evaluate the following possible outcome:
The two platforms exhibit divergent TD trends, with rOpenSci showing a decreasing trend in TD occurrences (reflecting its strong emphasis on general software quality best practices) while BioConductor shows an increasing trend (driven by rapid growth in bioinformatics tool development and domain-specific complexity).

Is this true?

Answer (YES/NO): NO